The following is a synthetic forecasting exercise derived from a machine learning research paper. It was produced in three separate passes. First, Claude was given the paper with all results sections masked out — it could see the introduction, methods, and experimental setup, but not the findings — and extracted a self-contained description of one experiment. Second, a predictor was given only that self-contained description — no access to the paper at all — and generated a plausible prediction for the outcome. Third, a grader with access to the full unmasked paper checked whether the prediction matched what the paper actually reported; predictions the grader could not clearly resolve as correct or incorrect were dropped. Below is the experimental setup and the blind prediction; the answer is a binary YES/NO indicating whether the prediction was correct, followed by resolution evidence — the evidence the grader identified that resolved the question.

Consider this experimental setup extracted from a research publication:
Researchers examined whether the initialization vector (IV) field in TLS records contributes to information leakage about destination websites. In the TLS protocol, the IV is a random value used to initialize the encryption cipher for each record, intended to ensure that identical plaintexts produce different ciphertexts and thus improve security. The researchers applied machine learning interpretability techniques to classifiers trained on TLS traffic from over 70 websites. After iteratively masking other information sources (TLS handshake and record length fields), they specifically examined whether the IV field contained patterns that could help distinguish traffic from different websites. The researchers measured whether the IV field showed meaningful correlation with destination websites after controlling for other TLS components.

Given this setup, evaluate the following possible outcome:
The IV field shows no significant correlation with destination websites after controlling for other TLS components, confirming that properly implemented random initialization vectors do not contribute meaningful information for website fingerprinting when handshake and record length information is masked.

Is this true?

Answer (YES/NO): NO